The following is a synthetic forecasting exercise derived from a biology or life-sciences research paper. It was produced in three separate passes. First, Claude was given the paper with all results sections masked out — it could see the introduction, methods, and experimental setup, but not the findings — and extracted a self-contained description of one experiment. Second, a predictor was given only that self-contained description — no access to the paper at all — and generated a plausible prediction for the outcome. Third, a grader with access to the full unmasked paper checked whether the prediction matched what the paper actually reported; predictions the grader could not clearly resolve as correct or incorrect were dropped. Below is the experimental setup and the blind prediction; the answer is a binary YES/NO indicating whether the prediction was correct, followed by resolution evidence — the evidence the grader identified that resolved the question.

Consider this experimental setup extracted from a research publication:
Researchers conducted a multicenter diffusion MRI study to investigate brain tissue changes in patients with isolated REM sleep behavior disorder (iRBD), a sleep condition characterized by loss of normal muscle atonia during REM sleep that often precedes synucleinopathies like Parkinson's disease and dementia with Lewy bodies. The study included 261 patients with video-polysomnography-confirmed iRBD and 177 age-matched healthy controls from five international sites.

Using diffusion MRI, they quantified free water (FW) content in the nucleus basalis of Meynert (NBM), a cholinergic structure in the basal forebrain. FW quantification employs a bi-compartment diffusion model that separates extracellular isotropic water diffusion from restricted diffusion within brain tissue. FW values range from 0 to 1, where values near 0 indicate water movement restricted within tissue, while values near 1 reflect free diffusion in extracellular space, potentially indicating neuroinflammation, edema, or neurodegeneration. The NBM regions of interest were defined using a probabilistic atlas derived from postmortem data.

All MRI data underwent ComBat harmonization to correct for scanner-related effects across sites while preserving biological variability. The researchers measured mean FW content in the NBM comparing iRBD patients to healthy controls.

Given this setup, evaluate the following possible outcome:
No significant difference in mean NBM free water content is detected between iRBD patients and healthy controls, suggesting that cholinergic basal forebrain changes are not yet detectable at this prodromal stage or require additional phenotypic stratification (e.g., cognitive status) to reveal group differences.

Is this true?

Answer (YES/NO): YES